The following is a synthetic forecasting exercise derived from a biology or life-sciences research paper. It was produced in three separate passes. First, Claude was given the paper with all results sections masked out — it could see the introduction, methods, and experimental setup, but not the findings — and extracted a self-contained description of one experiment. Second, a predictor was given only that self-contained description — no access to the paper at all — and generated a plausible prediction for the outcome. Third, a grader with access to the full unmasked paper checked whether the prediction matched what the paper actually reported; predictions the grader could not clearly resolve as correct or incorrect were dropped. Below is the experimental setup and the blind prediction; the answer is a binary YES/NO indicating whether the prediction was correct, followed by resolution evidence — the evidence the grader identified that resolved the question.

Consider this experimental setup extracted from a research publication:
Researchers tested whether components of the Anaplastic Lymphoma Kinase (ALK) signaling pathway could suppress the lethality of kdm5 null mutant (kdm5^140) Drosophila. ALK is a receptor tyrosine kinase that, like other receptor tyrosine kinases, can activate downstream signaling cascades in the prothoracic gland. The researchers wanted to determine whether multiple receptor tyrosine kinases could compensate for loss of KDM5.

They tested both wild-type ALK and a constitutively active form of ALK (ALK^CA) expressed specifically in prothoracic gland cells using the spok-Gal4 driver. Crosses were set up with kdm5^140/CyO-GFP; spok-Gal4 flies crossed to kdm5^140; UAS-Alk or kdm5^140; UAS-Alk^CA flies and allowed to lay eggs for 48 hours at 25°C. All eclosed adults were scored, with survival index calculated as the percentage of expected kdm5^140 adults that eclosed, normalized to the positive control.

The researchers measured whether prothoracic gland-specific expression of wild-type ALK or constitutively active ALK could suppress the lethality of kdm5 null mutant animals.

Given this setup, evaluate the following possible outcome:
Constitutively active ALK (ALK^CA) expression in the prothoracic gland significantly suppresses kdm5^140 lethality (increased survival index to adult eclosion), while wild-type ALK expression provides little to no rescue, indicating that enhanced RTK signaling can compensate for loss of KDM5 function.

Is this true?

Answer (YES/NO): NO